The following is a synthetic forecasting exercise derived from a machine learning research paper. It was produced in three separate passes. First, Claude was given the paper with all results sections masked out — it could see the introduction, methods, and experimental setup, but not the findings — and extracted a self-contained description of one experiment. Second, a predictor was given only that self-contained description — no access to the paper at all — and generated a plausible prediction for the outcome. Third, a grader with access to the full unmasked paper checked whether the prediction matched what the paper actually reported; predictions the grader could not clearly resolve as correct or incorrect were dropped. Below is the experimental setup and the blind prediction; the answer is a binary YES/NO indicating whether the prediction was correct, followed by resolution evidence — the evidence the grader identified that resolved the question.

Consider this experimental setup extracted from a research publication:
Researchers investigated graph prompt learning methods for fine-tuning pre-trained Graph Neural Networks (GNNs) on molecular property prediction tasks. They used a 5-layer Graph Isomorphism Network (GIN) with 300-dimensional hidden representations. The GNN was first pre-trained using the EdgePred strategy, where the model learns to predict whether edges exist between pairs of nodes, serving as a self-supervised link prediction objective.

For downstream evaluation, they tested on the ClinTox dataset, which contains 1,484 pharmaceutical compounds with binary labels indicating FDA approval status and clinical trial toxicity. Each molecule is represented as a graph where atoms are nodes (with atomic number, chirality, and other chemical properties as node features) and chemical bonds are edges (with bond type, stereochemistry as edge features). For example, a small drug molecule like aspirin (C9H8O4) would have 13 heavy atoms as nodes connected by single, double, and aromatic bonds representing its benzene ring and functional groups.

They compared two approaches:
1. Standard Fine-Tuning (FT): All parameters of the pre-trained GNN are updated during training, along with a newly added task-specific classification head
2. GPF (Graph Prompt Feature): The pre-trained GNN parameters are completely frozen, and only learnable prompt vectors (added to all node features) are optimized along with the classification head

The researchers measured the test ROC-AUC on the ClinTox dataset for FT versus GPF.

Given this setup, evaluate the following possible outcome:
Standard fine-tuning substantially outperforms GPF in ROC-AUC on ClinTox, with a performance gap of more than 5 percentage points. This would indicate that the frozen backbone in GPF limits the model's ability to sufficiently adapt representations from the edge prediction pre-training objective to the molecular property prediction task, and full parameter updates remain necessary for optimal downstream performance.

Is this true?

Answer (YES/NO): YES